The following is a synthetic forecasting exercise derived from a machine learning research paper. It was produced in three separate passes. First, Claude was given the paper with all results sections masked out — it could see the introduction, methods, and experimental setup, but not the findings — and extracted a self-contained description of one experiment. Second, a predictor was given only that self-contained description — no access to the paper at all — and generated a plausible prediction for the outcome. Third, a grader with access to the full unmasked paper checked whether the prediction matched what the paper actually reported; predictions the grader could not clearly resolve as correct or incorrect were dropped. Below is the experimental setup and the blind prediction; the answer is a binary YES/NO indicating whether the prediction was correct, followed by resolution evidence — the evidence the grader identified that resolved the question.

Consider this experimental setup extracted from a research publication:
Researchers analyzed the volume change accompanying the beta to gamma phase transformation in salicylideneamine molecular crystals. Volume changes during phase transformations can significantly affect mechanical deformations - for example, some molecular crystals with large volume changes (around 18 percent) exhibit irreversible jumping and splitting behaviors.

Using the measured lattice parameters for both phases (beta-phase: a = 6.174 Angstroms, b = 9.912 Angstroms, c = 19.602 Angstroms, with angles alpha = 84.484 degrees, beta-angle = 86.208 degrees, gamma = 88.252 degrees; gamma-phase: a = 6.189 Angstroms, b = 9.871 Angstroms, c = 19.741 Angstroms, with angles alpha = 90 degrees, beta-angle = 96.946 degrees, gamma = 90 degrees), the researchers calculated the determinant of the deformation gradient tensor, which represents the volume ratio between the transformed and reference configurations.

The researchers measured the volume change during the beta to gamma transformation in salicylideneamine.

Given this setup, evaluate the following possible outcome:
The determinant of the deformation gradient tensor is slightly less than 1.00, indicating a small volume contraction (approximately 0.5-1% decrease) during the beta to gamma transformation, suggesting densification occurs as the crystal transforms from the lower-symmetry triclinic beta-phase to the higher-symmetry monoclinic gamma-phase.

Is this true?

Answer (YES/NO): NO